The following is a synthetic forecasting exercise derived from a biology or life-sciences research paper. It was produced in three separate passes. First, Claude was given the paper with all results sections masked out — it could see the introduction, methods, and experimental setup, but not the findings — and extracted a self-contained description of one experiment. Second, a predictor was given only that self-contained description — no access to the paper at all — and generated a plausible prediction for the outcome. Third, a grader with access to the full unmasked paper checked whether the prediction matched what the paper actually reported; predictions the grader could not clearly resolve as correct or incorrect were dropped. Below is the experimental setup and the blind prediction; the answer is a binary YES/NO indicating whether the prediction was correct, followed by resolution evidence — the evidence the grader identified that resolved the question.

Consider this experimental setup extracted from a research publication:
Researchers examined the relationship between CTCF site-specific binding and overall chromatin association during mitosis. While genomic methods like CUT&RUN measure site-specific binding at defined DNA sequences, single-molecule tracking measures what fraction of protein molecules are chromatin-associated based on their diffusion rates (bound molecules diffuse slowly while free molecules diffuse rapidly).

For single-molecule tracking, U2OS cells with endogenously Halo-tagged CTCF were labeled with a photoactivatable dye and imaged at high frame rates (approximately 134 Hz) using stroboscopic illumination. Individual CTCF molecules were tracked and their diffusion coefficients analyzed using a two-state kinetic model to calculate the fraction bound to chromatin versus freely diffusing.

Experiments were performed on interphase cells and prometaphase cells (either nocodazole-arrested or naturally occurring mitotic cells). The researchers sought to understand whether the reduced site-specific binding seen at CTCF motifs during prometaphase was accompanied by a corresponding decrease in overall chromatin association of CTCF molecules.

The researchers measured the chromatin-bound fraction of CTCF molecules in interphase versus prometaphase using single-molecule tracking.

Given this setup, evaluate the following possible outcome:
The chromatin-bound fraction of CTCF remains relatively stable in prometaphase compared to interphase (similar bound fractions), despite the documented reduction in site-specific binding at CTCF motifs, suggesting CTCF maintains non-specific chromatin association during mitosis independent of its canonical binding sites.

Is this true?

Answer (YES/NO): NO